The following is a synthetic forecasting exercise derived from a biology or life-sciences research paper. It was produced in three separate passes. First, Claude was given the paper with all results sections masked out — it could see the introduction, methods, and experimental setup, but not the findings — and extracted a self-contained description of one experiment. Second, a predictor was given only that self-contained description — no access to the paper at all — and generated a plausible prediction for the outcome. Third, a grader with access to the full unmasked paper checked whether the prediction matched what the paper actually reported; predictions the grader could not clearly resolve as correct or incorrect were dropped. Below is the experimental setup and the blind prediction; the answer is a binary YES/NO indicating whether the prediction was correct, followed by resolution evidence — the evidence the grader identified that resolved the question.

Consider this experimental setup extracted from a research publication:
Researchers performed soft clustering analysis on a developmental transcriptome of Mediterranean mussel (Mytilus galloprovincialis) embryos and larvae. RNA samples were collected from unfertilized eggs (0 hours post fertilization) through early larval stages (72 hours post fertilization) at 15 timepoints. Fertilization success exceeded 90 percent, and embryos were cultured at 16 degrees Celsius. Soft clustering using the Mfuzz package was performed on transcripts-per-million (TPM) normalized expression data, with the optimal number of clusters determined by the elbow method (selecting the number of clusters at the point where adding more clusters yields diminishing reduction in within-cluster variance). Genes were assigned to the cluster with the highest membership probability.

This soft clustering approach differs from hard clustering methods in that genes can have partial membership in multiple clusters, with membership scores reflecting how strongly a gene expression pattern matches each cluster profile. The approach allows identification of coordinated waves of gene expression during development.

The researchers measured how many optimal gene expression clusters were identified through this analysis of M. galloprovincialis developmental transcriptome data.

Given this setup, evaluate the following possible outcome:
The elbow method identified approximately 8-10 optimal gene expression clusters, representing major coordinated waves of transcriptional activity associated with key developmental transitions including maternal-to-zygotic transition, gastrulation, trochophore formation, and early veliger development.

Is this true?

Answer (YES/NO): YES